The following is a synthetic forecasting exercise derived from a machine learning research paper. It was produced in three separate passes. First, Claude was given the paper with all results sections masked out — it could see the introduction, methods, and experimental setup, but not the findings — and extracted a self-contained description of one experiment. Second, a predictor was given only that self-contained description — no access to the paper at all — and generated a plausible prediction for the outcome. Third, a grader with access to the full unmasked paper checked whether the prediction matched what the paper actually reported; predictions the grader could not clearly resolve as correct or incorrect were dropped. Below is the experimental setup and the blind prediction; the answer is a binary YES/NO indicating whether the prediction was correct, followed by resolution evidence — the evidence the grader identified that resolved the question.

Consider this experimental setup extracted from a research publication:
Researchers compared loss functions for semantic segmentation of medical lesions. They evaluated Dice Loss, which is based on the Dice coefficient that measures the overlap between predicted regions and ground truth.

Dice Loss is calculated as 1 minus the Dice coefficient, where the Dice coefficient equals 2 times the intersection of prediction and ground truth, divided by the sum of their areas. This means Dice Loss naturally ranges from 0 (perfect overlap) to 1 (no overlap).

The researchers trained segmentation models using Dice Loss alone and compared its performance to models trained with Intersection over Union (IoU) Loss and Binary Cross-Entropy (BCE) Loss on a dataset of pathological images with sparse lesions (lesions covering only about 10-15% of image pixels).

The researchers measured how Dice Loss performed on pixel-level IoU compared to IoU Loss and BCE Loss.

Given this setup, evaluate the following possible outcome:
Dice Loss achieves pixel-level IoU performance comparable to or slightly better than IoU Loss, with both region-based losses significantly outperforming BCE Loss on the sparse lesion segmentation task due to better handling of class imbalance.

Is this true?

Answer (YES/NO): NO